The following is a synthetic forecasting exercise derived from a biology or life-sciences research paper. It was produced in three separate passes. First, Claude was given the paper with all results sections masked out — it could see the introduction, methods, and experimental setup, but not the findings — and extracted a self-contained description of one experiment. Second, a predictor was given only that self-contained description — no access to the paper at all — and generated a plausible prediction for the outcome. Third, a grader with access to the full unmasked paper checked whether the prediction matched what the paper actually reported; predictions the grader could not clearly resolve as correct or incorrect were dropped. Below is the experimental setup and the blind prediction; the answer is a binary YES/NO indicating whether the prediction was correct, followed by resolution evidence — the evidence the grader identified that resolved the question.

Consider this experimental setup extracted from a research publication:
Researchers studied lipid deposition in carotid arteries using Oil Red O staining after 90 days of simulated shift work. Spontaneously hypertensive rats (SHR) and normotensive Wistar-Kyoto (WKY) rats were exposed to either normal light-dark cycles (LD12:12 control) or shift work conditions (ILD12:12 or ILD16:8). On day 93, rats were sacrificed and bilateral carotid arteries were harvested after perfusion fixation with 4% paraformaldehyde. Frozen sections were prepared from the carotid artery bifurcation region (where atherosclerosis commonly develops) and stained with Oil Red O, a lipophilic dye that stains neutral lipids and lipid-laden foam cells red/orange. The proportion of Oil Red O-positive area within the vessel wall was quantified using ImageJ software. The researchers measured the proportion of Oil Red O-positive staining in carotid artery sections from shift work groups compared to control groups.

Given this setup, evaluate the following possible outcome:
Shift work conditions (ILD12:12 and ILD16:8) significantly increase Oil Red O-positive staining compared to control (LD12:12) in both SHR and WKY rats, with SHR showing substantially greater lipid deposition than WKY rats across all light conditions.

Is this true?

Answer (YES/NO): NO